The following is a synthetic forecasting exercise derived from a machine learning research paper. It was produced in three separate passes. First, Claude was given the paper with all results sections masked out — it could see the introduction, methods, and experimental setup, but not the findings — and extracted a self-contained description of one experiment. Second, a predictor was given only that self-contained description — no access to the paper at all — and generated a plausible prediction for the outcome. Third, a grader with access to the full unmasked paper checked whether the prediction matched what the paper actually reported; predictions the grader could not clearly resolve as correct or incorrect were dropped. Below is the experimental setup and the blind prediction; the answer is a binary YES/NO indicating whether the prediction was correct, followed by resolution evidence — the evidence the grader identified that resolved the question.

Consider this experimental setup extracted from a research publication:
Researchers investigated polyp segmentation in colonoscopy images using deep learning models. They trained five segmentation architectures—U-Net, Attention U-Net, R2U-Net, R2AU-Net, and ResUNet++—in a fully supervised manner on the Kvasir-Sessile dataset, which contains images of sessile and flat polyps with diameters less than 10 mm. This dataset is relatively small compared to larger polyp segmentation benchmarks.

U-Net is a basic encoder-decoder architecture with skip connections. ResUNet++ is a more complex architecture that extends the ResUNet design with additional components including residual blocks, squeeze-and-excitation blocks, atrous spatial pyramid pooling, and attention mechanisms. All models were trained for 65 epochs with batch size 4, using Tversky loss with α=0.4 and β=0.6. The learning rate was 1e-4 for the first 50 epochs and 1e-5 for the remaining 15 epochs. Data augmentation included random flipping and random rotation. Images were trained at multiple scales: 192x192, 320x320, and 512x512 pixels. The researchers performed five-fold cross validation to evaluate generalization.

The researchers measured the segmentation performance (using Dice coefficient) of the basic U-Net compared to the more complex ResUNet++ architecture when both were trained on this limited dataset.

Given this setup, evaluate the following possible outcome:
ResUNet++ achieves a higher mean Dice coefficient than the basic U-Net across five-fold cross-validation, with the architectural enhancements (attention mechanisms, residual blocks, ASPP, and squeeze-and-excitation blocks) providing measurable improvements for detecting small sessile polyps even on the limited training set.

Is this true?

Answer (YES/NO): NO